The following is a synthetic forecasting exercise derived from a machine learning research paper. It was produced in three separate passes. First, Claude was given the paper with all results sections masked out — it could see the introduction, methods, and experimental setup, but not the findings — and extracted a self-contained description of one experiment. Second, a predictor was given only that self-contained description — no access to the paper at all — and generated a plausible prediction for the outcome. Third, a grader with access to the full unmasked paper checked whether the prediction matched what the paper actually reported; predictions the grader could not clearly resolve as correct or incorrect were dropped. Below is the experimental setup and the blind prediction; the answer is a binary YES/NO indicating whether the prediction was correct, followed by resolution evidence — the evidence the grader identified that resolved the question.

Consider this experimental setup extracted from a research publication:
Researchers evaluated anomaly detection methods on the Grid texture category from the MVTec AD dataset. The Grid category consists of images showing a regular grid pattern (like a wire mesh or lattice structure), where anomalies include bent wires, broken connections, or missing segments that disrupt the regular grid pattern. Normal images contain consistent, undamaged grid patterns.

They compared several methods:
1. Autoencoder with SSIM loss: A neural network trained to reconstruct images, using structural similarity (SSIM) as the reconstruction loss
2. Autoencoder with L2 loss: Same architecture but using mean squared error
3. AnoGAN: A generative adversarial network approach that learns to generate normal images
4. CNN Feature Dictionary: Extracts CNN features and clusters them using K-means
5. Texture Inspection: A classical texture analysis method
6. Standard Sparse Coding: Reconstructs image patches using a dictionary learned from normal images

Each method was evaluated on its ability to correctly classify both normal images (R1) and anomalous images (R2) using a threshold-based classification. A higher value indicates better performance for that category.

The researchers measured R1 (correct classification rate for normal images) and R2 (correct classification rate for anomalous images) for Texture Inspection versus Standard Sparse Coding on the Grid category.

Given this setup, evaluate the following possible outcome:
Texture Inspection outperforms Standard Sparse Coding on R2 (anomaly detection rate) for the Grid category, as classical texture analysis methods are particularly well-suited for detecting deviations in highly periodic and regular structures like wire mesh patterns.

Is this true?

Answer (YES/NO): NO